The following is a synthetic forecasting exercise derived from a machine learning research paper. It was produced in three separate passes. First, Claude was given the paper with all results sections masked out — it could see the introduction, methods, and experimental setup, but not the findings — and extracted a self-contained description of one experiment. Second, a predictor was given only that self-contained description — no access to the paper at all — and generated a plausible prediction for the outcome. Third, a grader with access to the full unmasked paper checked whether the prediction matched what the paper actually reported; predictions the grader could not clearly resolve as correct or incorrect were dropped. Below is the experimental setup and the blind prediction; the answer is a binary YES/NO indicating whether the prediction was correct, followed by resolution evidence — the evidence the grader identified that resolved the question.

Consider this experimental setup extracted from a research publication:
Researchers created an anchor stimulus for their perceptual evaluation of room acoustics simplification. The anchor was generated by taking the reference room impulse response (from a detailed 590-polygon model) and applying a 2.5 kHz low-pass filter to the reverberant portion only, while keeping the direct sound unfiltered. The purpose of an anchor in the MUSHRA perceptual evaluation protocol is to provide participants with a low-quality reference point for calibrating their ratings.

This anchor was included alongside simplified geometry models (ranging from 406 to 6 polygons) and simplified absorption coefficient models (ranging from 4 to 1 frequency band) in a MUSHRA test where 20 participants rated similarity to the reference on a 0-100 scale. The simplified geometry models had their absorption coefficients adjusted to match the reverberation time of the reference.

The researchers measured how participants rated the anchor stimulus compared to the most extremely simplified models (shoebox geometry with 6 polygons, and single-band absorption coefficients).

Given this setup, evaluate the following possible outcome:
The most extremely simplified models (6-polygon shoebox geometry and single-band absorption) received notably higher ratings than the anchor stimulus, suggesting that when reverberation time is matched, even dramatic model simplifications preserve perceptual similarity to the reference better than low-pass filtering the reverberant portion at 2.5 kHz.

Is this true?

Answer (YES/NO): YES